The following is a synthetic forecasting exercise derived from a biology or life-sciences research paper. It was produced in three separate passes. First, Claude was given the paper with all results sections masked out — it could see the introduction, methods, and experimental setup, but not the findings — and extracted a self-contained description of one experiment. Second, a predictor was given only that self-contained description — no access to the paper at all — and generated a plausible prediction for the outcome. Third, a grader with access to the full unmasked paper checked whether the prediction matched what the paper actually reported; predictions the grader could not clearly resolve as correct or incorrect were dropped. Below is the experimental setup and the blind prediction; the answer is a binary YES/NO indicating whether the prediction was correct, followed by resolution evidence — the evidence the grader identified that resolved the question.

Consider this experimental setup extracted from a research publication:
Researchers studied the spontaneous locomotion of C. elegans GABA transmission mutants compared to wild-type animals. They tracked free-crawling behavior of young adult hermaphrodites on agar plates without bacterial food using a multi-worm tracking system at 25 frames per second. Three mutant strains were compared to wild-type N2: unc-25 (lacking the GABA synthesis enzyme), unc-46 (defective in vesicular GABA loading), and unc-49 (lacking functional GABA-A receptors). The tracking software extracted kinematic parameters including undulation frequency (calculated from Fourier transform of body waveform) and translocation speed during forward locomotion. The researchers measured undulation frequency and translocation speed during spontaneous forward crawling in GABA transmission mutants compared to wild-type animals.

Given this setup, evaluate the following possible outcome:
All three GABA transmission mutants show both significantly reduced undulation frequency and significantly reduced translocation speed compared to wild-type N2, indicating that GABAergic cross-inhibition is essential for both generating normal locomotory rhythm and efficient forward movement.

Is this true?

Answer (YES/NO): NO